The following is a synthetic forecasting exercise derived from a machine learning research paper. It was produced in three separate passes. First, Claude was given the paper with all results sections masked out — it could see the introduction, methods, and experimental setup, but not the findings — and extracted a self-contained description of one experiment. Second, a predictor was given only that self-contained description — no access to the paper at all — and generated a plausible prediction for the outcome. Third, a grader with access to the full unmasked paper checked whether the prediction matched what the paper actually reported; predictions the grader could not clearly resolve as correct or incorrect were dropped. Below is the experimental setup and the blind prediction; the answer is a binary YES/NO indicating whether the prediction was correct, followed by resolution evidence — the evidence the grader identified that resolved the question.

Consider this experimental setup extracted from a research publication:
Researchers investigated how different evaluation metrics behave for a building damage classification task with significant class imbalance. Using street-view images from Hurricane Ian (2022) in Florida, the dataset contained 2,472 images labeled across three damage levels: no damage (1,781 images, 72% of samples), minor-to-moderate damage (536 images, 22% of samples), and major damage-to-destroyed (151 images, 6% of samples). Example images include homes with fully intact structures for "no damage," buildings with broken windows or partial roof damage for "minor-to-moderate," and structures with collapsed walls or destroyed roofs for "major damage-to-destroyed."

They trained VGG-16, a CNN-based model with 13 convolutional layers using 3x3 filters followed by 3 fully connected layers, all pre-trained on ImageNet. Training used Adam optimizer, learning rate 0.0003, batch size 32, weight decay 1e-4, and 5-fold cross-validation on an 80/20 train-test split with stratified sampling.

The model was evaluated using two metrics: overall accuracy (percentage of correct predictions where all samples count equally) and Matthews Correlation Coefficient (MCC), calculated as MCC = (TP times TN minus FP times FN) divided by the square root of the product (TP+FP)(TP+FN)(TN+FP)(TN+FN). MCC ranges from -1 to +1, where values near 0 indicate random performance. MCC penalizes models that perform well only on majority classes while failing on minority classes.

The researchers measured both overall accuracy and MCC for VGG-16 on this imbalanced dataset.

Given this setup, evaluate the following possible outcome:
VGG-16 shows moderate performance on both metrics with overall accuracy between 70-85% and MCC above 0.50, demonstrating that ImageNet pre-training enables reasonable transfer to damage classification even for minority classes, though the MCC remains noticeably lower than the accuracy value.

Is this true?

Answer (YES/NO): NO